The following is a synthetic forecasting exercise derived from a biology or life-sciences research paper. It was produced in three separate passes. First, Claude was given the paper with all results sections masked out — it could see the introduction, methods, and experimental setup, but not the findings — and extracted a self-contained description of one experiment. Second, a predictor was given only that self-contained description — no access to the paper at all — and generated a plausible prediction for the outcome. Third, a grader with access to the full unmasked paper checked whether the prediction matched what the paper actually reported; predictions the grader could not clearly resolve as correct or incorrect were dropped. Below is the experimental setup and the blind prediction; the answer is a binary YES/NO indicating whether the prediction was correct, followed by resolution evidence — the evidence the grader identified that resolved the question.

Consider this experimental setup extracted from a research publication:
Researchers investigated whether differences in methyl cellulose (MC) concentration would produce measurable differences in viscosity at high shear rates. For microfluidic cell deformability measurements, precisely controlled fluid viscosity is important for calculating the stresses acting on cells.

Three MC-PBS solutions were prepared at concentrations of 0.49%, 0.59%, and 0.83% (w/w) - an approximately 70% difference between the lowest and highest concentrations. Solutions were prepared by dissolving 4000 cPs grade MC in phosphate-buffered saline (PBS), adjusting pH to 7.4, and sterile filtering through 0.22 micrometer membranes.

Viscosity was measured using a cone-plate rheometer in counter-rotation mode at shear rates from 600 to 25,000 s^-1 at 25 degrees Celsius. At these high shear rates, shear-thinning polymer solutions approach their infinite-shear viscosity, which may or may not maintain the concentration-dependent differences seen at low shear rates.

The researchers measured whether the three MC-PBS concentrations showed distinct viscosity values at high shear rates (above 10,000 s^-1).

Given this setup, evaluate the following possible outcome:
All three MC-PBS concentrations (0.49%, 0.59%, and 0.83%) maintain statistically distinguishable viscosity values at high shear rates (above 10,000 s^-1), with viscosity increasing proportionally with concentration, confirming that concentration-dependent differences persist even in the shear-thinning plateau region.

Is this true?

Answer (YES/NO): YES